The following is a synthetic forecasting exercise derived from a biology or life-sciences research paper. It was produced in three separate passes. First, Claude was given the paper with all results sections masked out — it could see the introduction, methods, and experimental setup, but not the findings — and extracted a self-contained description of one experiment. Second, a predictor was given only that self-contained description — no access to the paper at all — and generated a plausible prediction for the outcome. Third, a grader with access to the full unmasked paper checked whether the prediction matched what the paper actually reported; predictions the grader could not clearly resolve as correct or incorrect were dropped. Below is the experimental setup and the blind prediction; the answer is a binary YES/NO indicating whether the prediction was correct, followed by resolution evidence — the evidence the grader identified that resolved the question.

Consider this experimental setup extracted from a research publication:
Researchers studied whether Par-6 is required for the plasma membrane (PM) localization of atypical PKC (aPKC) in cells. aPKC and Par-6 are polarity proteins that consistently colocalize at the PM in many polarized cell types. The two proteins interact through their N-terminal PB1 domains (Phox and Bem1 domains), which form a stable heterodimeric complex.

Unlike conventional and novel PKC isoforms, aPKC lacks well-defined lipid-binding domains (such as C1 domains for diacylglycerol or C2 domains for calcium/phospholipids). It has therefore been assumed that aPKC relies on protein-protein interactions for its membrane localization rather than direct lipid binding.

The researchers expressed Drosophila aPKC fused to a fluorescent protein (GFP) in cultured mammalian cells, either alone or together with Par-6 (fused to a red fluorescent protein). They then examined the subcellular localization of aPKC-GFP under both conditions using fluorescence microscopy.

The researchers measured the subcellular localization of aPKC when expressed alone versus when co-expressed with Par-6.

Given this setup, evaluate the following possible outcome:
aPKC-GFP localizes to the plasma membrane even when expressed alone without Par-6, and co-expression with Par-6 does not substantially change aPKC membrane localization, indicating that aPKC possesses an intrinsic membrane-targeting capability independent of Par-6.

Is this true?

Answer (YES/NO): NO